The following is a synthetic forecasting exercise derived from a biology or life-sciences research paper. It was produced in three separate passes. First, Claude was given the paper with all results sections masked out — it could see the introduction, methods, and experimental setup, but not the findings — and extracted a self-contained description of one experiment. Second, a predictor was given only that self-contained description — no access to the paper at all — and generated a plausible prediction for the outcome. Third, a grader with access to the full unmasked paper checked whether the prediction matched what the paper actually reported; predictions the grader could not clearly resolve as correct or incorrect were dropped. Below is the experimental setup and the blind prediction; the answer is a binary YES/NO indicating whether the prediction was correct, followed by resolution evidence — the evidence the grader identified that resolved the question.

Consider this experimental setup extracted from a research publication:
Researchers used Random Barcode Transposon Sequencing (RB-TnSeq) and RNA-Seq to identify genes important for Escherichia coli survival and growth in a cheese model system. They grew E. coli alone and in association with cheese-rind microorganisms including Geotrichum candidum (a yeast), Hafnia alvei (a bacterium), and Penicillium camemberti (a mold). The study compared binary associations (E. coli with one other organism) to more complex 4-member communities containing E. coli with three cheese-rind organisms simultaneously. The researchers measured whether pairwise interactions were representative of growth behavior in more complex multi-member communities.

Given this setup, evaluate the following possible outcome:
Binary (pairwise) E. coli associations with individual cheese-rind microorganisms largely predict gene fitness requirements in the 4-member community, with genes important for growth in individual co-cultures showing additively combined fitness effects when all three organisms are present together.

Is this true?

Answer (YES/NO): NO